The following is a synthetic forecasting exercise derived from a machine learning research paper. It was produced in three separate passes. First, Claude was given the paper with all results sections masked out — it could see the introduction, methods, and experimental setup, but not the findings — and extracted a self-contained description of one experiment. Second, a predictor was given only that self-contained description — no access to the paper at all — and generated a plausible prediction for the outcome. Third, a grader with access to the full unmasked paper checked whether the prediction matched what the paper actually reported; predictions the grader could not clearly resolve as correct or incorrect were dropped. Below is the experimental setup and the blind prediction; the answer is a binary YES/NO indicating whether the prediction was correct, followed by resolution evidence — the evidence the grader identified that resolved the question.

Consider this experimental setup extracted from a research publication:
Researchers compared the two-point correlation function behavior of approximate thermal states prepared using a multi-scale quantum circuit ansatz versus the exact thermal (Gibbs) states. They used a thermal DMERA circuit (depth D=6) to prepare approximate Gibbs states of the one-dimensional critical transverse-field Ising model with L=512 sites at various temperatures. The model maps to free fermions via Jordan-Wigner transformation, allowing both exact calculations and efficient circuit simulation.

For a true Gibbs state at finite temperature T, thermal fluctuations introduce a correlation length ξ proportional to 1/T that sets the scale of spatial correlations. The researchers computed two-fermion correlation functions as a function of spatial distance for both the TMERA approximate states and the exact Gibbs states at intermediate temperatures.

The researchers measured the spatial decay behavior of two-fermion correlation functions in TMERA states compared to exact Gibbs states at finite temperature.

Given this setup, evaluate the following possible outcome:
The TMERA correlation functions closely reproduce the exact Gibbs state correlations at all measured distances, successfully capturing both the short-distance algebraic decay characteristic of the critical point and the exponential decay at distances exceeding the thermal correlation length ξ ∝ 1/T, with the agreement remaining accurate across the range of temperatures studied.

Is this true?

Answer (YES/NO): NO